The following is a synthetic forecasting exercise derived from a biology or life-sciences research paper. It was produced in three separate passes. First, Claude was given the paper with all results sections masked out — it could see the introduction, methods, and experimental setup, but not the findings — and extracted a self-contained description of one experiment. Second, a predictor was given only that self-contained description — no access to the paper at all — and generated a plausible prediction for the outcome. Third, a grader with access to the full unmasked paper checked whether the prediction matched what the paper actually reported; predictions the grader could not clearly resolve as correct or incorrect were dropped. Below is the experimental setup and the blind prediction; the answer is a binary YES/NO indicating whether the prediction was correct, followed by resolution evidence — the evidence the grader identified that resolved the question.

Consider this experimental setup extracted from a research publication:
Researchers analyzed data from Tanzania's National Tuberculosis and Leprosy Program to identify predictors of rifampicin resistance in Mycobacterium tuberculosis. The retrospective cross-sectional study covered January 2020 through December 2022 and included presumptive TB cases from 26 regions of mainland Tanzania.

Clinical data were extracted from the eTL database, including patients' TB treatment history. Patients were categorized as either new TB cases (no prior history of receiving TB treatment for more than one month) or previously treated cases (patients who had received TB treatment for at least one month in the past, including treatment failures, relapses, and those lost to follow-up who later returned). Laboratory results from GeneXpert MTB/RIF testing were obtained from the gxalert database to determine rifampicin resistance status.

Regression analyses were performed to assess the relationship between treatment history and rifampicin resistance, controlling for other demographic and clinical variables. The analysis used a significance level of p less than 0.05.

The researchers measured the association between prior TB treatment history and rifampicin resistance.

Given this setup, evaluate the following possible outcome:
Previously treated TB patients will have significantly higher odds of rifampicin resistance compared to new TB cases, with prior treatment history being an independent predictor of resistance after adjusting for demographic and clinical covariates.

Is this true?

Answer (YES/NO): YES